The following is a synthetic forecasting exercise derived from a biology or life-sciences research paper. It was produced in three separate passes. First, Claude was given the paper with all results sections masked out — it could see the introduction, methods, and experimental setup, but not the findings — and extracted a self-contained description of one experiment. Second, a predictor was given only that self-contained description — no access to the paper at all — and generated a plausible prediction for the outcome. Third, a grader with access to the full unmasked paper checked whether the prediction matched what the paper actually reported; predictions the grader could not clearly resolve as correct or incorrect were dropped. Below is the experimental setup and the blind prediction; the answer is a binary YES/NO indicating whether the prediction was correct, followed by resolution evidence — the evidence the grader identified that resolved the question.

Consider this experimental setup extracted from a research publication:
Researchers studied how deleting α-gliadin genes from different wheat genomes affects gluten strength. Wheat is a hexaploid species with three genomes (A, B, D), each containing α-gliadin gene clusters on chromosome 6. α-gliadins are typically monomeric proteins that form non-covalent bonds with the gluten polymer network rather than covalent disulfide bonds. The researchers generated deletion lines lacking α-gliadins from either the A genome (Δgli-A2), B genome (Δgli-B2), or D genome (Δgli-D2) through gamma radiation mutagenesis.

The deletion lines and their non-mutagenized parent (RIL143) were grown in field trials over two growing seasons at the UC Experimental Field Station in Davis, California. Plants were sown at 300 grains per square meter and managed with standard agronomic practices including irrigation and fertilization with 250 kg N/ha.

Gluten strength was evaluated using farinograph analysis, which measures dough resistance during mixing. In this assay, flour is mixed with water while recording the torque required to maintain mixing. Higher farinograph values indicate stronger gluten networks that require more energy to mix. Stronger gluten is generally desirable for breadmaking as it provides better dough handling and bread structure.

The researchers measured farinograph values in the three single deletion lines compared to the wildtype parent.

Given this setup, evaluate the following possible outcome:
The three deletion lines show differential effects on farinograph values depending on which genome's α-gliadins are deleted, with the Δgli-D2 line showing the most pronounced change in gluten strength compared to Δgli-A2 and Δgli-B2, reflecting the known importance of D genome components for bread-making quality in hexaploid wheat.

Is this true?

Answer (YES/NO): YES